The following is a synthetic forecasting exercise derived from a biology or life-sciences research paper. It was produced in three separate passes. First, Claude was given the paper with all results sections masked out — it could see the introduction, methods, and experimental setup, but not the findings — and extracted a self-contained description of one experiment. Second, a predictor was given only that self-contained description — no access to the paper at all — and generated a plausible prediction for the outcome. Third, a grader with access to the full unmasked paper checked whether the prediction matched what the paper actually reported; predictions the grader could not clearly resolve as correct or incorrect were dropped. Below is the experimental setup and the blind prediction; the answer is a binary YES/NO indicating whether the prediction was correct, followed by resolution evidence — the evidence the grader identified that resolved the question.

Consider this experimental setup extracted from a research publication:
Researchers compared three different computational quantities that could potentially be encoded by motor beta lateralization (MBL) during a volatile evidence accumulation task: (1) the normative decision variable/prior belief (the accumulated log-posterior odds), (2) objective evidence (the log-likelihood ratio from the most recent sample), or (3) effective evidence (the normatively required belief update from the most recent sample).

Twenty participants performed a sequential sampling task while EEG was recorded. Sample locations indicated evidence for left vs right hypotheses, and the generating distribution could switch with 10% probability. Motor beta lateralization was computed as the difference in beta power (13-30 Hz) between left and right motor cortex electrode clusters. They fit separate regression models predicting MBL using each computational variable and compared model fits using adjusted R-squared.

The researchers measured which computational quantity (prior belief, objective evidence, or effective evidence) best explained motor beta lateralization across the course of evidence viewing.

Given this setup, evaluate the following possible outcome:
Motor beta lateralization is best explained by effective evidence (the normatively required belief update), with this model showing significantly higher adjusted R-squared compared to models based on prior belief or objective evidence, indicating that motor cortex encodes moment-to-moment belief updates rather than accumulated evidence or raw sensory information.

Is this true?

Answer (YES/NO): NO